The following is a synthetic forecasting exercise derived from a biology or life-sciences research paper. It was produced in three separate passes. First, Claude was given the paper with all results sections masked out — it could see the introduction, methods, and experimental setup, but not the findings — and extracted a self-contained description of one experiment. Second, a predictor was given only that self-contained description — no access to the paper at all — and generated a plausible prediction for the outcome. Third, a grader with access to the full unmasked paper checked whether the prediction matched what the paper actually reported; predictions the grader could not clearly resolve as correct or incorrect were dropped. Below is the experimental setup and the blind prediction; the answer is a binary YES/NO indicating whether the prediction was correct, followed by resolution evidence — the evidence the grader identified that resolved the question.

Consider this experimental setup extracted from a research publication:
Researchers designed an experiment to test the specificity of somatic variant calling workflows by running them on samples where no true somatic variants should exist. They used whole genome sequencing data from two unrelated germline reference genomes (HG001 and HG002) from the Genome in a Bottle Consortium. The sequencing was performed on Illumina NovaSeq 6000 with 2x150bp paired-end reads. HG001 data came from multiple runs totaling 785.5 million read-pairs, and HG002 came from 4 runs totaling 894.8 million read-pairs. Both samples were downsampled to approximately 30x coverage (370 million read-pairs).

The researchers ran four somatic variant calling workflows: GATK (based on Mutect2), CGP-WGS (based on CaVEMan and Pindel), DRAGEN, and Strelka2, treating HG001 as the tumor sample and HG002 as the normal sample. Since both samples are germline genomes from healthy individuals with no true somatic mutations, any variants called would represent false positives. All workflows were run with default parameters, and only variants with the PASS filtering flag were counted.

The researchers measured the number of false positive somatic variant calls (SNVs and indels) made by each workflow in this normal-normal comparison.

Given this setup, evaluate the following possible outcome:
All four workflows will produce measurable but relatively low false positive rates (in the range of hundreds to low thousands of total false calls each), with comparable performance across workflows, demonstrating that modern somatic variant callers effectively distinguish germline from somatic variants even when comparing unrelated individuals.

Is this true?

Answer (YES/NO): NO